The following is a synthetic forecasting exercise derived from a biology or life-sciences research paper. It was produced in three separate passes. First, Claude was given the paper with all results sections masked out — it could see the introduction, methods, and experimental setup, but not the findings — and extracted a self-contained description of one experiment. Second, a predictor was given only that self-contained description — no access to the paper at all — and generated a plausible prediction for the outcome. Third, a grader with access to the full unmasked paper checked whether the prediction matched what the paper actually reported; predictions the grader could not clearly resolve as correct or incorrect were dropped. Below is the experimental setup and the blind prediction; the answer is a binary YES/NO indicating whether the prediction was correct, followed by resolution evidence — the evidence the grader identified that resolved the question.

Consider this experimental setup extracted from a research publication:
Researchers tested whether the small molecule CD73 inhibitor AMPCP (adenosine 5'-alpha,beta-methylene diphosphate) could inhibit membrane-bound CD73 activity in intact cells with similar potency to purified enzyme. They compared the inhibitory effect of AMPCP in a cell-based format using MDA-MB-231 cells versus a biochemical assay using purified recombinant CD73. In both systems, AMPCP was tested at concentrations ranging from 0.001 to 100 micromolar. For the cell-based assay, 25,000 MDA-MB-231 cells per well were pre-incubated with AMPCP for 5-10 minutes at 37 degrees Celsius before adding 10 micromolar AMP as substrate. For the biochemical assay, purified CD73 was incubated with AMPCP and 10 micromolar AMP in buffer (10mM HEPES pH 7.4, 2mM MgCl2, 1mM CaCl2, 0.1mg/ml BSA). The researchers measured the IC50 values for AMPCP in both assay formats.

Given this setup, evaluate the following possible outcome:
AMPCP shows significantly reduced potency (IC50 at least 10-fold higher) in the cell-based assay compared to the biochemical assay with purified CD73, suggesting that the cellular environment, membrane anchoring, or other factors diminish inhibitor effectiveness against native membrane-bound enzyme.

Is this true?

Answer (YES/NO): NO